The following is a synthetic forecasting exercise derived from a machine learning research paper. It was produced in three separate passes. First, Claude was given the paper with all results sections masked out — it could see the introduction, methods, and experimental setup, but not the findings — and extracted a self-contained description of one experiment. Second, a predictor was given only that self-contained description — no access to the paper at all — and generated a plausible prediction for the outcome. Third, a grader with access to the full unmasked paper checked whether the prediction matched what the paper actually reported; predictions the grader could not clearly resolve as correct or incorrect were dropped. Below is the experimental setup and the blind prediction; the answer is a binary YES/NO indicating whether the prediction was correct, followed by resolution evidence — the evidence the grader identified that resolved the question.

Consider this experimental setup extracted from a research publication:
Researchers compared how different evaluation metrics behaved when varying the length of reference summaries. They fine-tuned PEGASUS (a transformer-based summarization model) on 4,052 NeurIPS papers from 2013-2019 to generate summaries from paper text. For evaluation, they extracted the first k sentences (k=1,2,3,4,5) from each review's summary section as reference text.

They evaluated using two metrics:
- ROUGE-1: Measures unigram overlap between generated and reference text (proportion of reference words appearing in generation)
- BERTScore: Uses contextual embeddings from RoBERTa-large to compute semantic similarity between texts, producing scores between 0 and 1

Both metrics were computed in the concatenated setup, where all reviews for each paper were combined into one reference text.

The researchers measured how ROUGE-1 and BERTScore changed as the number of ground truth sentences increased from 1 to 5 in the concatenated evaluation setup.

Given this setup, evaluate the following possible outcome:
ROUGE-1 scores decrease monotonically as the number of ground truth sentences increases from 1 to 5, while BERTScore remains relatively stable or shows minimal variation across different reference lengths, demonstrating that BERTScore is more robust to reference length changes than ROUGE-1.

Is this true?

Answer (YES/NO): NO